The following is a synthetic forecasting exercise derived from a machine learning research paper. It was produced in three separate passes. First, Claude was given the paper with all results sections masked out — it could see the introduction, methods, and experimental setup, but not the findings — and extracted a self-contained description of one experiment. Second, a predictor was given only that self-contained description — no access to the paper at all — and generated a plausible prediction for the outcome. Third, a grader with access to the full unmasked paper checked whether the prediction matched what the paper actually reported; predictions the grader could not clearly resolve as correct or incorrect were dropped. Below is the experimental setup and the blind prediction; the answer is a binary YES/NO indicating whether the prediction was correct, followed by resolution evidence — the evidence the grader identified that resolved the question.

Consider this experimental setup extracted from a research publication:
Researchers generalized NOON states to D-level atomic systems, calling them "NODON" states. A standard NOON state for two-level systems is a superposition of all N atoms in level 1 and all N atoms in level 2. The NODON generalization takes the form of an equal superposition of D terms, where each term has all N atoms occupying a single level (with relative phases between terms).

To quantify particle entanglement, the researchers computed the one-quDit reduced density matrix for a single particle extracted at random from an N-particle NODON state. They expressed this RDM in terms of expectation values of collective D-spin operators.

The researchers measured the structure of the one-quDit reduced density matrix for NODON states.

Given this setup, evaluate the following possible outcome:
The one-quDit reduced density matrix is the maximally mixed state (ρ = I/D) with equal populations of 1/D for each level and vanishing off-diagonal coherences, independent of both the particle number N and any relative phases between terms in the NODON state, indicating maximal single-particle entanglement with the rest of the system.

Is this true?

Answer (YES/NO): YES